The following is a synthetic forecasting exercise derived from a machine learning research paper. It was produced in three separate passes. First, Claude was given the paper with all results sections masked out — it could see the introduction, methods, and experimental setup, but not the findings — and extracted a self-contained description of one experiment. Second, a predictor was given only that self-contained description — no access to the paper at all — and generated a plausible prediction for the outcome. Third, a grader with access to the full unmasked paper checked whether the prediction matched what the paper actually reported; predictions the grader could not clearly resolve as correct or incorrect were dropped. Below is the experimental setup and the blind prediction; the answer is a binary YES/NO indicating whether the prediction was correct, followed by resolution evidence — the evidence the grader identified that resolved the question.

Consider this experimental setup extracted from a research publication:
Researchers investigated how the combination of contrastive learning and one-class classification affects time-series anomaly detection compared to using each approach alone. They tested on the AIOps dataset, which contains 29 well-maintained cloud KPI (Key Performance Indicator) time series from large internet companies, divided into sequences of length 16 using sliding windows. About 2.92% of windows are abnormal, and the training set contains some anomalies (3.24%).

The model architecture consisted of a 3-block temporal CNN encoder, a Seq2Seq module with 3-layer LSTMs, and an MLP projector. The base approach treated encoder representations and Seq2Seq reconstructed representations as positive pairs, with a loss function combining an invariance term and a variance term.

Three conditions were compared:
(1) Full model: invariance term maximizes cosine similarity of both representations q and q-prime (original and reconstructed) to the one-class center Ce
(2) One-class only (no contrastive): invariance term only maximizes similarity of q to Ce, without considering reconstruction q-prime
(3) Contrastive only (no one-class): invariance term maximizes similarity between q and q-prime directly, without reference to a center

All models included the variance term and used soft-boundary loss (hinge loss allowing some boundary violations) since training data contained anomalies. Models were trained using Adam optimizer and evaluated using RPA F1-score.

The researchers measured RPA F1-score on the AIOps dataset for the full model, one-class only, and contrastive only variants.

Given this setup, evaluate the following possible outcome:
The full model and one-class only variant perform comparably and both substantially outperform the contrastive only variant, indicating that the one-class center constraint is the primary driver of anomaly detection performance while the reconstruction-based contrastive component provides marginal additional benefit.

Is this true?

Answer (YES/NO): YES